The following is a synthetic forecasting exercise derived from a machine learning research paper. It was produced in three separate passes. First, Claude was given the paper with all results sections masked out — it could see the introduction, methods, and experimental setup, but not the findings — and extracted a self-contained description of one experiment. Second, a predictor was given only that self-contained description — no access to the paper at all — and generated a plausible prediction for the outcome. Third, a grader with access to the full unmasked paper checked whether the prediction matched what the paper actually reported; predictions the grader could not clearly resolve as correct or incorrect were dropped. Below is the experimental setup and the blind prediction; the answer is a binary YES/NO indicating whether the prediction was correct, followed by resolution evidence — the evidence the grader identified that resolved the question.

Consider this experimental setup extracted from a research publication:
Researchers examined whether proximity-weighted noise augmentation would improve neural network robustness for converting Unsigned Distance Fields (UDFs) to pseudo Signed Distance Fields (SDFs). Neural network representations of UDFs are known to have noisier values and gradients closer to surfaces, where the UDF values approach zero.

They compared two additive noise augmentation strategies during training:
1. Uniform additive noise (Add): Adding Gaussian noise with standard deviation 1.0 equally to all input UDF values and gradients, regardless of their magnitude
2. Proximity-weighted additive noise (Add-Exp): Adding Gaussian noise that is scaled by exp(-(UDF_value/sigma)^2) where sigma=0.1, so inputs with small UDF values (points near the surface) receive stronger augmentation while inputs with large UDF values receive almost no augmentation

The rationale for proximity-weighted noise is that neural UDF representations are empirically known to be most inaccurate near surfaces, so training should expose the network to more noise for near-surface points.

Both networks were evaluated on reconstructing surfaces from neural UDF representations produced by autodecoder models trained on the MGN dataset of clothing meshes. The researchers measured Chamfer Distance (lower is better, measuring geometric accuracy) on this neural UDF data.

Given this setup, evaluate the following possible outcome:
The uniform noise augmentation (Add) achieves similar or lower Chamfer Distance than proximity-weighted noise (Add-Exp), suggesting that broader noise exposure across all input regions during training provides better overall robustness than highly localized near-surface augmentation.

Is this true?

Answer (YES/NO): NO